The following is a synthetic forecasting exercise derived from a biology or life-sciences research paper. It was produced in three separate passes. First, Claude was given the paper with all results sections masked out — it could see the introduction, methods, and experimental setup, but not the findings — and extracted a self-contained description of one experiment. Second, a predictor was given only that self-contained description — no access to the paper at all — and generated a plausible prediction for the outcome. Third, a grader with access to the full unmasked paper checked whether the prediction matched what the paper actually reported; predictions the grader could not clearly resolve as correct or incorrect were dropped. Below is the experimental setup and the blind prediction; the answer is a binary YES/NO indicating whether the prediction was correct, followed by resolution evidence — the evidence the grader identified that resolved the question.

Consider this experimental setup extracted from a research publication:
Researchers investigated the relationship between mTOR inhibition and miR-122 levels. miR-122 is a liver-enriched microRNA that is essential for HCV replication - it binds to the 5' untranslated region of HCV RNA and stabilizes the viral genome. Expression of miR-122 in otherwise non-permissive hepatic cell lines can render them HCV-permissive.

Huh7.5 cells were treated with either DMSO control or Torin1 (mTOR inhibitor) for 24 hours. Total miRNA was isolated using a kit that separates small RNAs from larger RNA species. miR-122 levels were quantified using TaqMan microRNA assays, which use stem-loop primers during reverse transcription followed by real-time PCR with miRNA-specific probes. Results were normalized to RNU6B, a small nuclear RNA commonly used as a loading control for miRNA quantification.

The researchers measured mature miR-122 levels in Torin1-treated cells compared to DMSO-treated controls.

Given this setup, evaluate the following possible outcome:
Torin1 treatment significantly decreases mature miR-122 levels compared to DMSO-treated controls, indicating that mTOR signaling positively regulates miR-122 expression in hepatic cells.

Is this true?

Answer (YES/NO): NO